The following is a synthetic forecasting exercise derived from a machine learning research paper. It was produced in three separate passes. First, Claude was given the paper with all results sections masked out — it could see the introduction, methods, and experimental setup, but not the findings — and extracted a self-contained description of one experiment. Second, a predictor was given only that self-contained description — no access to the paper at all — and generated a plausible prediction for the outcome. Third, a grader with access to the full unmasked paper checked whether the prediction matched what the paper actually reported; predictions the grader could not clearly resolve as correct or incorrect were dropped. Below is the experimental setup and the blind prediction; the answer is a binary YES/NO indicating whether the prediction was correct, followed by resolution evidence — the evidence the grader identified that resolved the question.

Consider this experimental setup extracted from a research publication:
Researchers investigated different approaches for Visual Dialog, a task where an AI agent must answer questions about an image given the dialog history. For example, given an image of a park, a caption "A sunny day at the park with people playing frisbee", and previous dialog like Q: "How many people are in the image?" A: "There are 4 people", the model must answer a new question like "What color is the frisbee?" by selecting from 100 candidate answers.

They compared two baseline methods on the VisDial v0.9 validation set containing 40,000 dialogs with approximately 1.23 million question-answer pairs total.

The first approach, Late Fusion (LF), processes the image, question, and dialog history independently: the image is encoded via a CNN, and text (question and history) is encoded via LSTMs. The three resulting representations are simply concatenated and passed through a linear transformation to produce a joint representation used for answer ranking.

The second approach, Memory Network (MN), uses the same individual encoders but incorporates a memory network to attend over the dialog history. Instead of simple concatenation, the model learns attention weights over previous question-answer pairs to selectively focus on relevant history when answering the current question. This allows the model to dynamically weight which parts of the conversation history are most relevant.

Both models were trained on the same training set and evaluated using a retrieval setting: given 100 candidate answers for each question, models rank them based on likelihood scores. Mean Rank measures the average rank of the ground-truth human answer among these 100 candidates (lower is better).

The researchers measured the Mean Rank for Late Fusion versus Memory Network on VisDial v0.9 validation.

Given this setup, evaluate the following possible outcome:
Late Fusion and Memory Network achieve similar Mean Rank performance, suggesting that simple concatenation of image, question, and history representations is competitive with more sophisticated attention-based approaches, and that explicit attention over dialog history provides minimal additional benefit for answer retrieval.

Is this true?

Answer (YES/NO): YES